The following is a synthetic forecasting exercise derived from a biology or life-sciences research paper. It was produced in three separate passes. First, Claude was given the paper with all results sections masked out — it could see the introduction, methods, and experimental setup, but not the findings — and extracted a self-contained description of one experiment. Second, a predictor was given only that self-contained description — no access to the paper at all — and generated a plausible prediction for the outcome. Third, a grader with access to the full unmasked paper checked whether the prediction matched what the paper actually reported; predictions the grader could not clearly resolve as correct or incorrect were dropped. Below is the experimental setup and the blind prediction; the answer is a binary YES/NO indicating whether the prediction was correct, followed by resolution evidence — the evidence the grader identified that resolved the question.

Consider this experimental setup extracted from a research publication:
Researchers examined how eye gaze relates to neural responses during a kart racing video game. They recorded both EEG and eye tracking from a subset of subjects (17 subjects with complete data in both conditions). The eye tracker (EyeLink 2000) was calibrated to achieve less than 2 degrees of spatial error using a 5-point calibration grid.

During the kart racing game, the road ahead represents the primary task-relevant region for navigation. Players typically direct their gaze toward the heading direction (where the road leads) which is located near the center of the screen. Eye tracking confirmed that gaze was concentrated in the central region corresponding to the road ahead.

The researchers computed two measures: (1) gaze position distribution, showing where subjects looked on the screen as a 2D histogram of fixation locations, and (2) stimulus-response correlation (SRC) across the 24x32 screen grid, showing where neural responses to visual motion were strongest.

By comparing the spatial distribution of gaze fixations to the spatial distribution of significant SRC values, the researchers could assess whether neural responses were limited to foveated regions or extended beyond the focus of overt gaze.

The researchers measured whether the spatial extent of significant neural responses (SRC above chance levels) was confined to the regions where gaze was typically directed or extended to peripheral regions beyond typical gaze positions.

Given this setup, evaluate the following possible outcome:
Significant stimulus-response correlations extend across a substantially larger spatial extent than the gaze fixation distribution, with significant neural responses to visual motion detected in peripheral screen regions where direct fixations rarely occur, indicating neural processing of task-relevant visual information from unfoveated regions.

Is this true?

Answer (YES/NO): YES